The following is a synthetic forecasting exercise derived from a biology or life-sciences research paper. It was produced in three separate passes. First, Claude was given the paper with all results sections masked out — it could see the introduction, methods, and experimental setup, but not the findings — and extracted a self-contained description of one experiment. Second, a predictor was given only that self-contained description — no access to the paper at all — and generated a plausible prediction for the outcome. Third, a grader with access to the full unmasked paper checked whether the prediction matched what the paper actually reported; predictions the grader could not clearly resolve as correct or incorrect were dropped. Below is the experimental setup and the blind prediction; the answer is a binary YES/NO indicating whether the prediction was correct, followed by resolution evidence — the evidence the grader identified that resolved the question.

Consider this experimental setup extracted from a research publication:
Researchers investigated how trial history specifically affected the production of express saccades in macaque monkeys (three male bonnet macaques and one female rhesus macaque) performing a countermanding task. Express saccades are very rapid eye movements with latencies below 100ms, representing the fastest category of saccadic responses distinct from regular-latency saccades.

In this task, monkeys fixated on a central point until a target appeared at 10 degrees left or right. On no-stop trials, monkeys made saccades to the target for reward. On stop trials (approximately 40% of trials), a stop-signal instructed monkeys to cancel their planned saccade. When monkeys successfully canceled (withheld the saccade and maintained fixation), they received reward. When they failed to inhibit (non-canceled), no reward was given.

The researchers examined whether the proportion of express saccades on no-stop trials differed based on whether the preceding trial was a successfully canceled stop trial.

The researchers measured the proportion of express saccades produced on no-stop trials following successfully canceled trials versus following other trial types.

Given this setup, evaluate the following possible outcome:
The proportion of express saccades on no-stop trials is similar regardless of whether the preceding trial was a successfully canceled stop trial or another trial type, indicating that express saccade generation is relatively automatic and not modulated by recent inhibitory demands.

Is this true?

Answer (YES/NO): NO